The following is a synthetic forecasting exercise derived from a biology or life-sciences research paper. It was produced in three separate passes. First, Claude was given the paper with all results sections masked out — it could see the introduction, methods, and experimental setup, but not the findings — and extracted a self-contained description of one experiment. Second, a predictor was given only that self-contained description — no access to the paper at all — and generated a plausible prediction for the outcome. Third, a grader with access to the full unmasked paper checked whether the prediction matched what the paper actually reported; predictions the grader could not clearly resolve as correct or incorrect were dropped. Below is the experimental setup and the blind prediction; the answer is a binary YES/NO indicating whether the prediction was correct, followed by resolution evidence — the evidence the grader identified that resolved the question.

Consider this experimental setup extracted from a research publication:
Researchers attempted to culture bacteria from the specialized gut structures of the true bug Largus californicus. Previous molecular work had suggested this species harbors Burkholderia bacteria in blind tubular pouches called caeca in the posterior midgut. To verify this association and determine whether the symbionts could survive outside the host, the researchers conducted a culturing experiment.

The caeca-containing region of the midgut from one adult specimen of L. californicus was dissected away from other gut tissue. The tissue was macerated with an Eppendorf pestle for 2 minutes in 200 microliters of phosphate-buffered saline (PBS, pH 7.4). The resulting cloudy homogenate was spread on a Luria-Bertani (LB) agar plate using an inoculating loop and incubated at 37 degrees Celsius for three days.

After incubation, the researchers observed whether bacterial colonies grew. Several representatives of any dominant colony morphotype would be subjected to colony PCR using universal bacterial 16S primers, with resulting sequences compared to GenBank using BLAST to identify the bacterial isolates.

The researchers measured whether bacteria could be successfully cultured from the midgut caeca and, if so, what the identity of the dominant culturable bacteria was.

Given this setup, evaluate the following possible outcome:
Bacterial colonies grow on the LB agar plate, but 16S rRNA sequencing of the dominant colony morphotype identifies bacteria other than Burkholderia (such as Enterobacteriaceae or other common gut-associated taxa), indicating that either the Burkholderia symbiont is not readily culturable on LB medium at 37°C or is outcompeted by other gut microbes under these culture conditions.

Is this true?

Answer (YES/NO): NO